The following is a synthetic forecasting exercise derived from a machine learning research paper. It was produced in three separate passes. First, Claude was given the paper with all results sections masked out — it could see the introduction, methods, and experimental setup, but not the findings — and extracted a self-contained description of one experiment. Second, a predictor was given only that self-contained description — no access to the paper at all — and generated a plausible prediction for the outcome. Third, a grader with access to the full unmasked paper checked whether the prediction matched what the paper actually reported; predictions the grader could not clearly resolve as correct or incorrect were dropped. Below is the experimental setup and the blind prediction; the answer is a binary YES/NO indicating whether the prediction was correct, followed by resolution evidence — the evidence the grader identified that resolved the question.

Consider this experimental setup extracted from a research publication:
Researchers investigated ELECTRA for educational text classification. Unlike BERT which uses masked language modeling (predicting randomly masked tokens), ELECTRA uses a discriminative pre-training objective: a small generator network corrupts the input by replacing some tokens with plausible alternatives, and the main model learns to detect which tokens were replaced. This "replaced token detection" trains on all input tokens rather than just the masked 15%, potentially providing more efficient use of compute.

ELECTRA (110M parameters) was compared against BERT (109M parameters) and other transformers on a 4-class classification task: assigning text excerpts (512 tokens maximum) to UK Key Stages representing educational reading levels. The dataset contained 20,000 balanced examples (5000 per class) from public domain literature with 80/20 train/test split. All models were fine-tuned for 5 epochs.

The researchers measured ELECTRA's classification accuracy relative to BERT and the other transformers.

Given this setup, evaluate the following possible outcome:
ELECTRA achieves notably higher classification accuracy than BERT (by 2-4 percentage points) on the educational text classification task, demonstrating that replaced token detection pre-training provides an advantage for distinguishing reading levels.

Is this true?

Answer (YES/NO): NO